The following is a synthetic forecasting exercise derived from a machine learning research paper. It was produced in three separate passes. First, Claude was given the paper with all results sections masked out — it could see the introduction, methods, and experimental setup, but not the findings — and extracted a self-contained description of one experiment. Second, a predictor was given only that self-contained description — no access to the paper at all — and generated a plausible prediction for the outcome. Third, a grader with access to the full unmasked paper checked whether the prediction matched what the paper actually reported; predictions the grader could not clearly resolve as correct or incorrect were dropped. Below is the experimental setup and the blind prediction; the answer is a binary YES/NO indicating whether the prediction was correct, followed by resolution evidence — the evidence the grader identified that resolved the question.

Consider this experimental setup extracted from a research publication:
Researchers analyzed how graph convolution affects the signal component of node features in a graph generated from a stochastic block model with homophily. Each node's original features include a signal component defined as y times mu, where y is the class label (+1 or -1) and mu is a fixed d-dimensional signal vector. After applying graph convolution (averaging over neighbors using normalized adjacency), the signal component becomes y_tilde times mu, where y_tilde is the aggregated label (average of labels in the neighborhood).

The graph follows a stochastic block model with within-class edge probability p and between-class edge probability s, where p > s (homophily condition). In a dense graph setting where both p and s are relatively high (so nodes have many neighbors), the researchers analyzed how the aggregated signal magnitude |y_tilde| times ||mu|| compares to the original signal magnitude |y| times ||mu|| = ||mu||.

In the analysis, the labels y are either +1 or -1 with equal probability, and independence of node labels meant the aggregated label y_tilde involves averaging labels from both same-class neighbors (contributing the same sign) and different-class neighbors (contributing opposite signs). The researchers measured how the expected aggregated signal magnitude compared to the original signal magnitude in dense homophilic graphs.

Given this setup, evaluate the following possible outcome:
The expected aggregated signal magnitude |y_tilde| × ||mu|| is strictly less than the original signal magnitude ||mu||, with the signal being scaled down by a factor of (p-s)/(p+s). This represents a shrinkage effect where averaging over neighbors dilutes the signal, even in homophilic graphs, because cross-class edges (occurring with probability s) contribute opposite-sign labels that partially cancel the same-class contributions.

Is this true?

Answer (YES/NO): NO